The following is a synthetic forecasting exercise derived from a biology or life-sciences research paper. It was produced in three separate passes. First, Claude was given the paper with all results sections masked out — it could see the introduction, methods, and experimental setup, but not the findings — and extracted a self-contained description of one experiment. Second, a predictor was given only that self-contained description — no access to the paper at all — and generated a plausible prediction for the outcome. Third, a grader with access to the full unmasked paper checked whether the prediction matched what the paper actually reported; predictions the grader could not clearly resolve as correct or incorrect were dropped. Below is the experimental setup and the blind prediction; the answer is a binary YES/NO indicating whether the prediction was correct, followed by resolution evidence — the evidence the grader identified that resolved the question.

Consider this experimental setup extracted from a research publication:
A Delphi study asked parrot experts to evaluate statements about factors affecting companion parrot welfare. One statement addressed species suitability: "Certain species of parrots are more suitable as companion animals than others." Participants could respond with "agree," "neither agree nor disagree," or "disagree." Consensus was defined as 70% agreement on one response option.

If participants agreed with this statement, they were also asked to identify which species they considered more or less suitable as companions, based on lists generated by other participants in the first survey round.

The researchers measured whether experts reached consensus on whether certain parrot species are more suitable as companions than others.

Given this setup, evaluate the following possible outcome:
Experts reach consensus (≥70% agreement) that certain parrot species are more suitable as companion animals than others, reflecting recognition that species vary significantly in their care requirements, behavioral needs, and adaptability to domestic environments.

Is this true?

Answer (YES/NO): YES